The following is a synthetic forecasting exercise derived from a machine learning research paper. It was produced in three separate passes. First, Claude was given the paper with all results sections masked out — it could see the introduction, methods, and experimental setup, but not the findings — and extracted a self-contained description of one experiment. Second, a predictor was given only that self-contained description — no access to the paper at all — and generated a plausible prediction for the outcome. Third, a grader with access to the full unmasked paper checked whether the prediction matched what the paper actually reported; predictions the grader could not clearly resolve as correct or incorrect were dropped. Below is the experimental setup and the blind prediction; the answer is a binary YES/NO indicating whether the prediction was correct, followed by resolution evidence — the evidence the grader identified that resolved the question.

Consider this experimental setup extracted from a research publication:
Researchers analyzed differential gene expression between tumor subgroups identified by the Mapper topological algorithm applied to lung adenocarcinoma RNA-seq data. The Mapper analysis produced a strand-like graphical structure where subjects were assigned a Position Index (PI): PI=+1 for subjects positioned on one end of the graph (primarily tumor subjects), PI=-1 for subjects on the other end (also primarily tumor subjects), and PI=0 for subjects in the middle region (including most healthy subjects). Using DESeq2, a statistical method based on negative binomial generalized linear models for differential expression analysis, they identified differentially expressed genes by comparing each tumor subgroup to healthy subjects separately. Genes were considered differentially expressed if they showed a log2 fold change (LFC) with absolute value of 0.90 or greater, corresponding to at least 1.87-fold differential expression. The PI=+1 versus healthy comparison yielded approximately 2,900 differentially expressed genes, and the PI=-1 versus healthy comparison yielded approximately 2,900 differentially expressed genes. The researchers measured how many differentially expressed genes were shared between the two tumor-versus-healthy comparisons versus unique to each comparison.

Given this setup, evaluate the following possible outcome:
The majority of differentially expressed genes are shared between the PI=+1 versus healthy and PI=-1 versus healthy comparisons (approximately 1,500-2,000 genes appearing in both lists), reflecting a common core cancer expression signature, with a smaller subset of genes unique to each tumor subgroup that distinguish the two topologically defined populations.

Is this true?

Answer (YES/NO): YES